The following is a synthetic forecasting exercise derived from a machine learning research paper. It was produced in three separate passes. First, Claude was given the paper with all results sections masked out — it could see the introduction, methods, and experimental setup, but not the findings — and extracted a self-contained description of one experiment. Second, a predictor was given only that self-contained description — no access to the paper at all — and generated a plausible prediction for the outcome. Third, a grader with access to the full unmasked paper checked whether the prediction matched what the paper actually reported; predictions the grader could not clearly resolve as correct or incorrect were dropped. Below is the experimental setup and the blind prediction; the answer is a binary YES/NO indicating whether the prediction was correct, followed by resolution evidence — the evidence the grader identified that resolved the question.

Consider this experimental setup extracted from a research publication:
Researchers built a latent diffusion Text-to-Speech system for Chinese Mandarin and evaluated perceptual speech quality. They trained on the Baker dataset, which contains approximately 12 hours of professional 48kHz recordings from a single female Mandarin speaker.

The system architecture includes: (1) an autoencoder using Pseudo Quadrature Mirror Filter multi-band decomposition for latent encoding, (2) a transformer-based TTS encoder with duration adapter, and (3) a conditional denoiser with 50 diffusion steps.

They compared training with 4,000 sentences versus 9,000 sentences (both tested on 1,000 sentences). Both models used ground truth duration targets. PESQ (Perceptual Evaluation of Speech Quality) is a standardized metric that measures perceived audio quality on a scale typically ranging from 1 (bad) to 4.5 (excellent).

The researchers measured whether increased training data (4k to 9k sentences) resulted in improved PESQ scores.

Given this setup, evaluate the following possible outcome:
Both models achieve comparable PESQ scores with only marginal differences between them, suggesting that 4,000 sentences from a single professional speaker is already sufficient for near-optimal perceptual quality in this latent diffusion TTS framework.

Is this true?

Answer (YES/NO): YES